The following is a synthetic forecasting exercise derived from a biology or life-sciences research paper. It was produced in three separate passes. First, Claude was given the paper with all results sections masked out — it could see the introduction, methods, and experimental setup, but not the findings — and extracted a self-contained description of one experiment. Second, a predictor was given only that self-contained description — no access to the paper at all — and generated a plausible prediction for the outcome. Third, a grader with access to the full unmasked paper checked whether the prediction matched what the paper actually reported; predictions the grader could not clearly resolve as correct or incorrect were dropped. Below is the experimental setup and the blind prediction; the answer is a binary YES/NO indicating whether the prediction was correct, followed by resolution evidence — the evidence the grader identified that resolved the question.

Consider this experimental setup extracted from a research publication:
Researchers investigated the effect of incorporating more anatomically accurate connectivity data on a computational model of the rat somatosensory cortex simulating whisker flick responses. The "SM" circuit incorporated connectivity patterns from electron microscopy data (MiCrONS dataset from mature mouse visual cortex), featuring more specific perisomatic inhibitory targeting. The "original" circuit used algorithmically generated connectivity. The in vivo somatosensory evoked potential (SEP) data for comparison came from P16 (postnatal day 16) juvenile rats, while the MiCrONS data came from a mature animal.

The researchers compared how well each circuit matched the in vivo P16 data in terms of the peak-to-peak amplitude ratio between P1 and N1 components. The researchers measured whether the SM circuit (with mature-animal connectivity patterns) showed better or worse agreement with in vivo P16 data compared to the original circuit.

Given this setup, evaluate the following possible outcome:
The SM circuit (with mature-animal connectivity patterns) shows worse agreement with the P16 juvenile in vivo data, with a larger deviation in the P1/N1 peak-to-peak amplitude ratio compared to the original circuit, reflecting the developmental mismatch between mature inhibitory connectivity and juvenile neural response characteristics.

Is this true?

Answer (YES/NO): YES